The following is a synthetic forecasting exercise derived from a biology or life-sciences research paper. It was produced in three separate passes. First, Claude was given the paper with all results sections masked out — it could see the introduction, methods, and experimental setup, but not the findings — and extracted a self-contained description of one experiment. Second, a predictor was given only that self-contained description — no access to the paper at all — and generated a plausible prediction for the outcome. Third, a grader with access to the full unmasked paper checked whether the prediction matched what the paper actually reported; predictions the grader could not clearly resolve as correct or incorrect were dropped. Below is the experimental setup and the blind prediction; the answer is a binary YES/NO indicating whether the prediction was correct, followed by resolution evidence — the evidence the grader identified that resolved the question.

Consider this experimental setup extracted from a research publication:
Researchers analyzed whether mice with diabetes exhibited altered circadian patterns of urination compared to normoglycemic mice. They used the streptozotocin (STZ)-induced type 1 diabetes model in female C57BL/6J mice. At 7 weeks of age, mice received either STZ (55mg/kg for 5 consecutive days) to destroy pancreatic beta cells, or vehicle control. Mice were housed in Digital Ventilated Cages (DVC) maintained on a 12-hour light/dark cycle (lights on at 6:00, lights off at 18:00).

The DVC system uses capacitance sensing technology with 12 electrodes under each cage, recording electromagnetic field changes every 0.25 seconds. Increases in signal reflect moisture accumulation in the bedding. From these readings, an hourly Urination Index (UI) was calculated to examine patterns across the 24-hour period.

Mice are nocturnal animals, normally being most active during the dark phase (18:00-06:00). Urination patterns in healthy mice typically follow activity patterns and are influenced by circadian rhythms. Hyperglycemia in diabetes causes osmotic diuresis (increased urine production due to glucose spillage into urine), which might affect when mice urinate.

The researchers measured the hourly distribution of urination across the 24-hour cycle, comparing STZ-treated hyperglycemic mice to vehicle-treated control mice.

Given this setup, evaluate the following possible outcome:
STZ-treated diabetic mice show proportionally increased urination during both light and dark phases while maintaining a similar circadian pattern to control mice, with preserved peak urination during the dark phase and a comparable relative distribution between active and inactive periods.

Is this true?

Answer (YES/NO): NO